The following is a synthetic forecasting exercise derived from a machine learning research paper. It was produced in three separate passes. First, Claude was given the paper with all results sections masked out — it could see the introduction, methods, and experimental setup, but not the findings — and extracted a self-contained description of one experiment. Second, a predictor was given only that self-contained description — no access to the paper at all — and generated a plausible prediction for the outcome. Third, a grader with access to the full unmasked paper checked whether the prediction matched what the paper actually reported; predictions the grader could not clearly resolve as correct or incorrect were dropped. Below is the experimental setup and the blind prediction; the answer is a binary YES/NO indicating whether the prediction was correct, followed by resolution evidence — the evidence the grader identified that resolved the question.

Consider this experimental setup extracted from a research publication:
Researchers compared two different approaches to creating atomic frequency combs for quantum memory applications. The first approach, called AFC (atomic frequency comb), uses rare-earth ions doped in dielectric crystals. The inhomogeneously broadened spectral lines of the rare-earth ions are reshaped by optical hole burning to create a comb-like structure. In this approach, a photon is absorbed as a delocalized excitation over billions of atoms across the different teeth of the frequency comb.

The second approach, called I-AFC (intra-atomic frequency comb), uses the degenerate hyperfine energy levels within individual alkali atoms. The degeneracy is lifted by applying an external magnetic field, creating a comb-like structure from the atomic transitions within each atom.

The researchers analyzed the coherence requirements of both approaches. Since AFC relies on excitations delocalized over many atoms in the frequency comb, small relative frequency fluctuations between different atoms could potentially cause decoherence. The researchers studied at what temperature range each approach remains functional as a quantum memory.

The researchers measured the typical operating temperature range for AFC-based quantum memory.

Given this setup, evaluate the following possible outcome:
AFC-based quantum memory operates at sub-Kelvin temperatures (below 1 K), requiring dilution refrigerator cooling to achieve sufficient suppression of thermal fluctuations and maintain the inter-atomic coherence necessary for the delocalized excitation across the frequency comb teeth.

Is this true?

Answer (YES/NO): NO